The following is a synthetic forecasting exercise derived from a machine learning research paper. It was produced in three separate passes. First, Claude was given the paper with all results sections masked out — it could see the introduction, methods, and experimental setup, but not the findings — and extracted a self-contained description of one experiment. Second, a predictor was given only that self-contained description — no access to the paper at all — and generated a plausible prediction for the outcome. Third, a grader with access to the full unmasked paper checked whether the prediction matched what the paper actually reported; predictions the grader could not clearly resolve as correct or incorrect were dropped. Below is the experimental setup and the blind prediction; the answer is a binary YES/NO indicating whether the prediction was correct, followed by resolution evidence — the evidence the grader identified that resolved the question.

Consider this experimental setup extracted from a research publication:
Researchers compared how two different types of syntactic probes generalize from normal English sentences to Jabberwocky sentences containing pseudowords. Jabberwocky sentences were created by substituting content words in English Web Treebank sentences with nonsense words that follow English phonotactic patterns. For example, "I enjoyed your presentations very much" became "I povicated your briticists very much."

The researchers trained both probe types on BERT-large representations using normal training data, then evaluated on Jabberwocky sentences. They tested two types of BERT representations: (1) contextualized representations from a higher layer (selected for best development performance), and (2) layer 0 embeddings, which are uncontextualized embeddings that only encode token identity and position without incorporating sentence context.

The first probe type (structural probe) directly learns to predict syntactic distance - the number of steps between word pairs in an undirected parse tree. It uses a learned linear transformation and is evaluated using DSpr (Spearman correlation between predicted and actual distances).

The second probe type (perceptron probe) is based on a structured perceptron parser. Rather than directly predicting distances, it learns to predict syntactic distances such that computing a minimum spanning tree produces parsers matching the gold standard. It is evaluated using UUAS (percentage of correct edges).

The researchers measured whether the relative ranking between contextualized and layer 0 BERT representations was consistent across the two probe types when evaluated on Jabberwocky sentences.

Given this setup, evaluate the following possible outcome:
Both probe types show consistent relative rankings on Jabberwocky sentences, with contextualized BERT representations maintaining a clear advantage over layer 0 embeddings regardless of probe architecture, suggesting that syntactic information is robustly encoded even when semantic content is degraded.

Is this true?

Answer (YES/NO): YES